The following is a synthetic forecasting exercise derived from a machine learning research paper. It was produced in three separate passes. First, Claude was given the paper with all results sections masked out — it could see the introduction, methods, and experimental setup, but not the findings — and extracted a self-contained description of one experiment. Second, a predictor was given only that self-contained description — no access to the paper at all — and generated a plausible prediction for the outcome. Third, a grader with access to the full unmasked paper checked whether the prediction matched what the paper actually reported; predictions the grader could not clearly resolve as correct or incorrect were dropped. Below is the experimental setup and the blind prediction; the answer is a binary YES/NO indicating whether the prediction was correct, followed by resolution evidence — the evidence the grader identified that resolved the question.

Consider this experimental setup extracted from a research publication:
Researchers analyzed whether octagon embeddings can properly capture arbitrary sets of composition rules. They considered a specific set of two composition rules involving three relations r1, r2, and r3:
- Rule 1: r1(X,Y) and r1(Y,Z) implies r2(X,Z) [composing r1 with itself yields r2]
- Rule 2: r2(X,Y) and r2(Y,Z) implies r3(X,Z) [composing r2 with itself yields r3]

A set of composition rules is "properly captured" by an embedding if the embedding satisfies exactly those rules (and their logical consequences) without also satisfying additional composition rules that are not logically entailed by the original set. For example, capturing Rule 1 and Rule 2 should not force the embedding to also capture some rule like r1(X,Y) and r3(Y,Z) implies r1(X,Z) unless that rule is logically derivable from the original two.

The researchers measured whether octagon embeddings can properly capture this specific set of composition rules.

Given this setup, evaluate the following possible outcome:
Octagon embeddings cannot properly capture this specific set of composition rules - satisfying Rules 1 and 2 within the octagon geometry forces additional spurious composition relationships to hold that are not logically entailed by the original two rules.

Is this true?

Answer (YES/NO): YES